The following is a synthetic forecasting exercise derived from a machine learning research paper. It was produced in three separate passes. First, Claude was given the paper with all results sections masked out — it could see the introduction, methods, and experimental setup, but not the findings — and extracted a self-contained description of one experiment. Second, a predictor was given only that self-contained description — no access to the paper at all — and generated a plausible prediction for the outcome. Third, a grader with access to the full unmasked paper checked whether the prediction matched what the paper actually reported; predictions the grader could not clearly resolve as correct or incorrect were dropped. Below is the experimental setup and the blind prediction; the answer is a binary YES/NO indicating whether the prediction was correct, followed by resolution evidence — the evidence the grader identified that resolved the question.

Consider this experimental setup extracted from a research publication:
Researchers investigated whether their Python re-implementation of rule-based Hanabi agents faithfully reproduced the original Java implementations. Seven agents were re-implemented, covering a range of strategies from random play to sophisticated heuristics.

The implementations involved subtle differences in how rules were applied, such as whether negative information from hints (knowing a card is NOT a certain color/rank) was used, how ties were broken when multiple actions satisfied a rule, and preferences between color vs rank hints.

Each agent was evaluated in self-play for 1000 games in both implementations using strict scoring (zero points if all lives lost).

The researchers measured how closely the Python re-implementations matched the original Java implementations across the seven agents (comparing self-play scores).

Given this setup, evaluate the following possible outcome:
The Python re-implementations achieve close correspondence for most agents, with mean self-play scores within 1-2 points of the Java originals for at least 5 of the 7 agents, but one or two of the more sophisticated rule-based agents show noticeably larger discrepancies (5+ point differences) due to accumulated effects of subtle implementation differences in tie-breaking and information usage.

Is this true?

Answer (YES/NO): NO